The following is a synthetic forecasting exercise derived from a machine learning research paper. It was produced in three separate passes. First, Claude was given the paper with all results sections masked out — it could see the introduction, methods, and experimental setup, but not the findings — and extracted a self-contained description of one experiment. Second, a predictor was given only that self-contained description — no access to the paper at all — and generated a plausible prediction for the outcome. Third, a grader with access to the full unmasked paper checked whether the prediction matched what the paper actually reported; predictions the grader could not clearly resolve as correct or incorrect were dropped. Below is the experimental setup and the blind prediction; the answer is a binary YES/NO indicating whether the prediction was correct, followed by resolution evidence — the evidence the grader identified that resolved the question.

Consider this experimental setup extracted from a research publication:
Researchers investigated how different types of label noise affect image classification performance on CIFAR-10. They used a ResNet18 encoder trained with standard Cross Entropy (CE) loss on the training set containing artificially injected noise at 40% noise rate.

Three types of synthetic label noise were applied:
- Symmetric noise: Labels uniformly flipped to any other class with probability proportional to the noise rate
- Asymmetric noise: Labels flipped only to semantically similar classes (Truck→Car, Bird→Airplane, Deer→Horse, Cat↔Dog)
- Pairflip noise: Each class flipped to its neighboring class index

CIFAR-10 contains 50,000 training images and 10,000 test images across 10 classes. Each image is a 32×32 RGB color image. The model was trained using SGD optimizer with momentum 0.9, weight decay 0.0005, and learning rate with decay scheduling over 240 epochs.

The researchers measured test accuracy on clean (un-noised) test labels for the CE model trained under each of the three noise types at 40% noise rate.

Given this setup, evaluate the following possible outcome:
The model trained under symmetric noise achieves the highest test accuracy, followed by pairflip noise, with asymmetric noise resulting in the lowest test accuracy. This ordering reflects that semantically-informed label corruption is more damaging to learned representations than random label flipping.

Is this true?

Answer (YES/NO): NO